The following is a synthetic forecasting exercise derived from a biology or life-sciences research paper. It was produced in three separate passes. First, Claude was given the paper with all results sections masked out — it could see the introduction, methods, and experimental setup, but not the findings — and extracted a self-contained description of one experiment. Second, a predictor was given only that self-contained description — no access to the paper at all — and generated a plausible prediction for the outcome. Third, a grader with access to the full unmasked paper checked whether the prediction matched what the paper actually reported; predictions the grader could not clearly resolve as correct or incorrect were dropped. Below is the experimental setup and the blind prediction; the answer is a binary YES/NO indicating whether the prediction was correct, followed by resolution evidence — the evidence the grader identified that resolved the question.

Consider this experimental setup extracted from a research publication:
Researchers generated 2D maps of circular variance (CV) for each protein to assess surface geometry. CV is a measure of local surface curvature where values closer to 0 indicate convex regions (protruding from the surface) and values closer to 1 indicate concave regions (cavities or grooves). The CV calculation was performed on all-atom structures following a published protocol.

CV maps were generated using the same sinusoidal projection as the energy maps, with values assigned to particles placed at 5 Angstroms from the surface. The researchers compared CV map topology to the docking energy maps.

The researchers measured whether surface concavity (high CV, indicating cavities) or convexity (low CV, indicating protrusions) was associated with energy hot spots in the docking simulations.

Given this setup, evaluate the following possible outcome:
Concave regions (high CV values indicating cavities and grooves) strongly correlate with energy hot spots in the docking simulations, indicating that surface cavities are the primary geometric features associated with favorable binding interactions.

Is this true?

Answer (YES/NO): NO